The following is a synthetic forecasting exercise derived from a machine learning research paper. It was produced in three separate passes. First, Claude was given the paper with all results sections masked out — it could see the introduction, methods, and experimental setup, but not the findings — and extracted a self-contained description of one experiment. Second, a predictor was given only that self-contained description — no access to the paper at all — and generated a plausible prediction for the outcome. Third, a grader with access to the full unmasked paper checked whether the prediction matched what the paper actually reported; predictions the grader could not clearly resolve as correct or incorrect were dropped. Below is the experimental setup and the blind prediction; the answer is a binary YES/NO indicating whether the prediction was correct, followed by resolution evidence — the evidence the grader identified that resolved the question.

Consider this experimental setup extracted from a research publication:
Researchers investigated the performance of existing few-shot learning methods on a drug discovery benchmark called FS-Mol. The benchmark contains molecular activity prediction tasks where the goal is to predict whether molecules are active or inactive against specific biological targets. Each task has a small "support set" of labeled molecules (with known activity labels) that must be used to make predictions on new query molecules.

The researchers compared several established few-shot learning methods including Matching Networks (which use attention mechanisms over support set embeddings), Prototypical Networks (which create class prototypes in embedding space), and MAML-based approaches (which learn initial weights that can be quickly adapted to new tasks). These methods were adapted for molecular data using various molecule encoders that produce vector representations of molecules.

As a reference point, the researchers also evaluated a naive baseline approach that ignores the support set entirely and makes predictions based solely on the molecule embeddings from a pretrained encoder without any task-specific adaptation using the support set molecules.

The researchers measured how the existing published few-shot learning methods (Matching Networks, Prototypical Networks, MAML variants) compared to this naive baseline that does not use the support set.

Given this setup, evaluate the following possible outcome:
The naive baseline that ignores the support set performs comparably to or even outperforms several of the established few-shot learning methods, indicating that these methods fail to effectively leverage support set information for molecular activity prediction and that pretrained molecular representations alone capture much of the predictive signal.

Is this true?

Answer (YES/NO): YES